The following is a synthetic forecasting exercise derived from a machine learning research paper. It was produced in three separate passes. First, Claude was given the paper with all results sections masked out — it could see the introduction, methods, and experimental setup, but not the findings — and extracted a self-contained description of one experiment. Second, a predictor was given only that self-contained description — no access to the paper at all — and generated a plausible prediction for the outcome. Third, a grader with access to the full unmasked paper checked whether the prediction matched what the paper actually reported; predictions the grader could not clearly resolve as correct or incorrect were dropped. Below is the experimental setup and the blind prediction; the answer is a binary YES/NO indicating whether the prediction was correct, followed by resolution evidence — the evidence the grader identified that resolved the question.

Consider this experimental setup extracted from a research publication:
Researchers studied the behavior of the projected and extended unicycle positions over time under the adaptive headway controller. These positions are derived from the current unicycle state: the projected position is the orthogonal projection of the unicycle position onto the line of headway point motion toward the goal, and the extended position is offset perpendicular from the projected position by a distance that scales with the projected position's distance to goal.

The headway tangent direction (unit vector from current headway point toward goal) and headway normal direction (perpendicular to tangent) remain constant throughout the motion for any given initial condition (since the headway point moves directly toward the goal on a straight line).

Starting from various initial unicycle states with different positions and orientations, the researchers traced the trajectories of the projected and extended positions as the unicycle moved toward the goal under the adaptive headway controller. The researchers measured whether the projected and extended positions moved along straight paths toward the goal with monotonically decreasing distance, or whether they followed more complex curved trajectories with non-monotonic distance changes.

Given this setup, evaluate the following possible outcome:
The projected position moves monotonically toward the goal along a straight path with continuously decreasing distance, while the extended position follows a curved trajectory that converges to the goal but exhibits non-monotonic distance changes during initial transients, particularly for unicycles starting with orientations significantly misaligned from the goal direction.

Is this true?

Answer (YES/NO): NO